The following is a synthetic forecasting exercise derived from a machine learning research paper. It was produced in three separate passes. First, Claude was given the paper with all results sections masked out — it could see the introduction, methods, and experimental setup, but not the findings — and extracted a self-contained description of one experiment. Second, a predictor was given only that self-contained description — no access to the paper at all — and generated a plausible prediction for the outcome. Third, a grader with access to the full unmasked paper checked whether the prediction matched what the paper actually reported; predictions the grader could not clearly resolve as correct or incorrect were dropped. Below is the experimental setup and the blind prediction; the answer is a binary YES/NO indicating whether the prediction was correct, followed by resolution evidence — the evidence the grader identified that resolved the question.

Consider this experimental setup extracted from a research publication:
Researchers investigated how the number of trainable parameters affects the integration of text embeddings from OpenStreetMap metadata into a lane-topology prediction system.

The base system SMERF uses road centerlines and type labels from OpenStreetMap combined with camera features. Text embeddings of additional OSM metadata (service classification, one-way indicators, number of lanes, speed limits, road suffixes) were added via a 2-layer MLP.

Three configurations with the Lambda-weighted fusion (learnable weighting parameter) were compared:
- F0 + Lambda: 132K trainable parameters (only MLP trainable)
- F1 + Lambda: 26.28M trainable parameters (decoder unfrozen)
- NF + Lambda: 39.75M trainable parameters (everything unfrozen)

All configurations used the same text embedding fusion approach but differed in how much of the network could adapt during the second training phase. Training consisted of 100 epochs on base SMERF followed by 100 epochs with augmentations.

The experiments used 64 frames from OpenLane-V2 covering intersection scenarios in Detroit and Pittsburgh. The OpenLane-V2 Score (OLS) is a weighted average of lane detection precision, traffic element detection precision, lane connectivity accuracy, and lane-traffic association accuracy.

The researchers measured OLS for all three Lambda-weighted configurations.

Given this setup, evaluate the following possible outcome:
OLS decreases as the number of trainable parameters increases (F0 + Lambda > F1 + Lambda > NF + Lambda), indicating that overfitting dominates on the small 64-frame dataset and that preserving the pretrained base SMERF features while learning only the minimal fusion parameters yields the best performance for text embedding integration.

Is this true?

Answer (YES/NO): NO